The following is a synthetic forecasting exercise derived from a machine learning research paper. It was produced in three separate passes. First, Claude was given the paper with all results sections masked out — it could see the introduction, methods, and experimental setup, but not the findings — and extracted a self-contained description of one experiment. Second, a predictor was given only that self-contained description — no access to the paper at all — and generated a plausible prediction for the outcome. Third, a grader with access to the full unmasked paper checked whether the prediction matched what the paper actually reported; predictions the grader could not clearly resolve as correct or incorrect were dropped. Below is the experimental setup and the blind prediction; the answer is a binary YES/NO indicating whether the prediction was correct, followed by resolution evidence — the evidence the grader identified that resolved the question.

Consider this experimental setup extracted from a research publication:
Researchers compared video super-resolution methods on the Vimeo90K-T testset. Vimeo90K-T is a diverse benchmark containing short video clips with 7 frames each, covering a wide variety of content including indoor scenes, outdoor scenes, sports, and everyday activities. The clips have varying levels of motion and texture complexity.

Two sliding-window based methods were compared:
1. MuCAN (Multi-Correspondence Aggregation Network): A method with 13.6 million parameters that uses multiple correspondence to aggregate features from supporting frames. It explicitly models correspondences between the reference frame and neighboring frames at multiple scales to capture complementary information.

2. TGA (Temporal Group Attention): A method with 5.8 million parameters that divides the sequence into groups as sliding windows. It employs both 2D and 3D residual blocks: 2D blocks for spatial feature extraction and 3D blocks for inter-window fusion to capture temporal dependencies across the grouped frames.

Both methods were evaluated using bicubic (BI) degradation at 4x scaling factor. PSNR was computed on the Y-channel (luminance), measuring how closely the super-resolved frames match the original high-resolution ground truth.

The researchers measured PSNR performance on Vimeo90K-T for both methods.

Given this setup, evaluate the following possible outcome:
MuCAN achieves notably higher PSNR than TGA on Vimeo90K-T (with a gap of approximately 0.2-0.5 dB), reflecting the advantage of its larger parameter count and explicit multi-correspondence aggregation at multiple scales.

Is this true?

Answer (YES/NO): NO